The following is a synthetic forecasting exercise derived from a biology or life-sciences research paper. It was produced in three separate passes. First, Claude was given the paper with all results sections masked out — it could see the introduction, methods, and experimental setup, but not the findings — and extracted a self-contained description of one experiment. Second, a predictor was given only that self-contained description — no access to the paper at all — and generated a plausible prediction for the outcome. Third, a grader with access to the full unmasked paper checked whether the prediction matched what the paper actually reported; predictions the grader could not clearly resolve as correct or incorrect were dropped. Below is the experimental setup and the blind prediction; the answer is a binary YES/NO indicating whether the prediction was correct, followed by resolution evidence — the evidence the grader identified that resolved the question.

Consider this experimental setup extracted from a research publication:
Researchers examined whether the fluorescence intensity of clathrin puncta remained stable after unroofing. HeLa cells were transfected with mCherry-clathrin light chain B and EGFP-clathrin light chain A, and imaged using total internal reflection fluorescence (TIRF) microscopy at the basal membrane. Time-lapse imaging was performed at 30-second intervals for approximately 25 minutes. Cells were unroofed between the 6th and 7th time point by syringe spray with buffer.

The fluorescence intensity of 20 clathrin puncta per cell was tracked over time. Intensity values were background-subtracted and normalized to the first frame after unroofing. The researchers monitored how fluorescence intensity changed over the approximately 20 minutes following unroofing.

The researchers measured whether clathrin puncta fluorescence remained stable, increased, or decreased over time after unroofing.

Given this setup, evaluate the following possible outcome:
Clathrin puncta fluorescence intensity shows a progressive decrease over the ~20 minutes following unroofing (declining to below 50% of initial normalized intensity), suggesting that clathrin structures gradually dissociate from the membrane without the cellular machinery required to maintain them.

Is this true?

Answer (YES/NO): NO